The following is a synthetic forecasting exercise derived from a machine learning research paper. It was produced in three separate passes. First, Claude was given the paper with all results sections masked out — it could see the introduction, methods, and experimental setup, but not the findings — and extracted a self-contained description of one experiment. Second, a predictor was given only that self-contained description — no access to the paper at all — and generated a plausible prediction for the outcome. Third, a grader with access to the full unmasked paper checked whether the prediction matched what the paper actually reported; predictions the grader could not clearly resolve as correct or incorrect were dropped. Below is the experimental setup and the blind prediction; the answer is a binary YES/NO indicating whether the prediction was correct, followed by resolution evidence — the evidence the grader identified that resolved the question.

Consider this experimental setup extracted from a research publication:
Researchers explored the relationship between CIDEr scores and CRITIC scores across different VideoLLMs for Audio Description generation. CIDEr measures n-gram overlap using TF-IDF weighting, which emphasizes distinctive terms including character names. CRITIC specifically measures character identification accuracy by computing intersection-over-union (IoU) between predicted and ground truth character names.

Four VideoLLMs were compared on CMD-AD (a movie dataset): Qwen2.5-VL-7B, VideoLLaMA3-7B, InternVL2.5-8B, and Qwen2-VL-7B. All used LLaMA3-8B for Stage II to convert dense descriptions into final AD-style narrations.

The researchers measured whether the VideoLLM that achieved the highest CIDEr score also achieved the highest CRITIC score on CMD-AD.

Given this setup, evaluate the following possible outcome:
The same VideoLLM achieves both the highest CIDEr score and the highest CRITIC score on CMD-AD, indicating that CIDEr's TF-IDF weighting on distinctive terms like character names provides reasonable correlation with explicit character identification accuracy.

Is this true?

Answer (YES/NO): NO